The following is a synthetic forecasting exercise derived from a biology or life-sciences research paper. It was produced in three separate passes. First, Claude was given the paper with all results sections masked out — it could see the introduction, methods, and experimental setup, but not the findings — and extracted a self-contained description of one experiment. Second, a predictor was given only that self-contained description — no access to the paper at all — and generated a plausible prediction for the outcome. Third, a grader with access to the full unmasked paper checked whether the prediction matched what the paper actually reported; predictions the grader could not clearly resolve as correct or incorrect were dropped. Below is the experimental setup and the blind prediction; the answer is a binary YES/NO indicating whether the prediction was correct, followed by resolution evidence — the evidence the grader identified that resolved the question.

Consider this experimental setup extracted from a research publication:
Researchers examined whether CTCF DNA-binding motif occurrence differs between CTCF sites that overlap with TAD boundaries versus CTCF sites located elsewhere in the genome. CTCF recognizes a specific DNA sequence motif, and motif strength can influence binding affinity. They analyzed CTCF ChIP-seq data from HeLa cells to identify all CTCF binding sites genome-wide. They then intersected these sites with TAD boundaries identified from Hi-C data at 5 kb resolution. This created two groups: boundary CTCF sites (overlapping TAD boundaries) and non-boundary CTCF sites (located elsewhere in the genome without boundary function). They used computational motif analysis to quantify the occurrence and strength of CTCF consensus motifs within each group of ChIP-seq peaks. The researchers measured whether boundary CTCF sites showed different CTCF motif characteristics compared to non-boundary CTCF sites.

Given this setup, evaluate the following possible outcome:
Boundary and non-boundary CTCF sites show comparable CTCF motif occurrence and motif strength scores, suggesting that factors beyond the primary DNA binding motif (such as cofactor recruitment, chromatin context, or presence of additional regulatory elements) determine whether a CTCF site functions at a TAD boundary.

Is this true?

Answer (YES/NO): NO